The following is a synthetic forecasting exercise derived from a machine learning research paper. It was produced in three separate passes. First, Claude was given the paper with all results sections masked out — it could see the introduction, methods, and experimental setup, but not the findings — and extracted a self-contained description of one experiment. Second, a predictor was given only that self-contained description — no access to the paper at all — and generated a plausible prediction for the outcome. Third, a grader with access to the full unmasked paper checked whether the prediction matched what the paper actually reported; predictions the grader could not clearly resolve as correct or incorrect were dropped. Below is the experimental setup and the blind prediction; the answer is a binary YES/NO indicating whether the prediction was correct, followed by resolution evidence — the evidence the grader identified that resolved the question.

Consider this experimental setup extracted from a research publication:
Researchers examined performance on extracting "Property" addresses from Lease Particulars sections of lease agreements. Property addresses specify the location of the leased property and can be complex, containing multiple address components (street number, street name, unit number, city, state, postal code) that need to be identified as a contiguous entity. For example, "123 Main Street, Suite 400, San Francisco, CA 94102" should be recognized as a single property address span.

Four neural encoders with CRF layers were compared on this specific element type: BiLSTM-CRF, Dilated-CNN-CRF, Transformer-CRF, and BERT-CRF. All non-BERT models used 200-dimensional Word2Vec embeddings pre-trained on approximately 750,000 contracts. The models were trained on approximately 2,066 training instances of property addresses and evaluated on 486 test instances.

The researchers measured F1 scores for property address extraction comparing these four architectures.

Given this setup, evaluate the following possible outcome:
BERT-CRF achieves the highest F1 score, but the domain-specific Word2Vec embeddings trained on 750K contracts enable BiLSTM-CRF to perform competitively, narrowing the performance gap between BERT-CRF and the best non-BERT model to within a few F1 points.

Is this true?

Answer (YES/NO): NO